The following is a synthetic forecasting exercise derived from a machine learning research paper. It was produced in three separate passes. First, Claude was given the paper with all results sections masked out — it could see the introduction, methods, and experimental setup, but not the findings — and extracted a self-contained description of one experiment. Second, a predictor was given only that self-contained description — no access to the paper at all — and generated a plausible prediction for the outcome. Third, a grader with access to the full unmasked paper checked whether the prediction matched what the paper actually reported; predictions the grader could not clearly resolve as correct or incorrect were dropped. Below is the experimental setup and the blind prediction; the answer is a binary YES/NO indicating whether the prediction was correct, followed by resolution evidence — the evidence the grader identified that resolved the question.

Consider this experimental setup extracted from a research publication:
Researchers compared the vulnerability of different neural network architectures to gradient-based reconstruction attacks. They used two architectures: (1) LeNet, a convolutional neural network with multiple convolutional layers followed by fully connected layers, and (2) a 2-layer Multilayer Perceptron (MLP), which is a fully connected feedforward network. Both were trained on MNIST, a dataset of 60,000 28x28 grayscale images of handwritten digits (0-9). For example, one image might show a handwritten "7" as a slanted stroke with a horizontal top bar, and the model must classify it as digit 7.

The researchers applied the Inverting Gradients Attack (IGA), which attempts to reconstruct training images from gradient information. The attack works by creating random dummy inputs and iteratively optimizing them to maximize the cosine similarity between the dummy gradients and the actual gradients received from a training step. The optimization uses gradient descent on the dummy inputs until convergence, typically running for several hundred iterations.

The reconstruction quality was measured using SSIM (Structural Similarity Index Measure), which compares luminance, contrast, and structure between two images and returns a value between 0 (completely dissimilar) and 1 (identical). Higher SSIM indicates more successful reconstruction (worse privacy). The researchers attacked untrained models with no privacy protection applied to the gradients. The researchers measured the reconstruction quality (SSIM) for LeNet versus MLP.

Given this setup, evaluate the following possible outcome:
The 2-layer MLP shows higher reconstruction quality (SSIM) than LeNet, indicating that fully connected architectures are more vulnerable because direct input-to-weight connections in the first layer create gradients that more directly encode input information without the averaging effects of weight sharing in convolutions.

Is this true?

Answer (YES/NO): YES